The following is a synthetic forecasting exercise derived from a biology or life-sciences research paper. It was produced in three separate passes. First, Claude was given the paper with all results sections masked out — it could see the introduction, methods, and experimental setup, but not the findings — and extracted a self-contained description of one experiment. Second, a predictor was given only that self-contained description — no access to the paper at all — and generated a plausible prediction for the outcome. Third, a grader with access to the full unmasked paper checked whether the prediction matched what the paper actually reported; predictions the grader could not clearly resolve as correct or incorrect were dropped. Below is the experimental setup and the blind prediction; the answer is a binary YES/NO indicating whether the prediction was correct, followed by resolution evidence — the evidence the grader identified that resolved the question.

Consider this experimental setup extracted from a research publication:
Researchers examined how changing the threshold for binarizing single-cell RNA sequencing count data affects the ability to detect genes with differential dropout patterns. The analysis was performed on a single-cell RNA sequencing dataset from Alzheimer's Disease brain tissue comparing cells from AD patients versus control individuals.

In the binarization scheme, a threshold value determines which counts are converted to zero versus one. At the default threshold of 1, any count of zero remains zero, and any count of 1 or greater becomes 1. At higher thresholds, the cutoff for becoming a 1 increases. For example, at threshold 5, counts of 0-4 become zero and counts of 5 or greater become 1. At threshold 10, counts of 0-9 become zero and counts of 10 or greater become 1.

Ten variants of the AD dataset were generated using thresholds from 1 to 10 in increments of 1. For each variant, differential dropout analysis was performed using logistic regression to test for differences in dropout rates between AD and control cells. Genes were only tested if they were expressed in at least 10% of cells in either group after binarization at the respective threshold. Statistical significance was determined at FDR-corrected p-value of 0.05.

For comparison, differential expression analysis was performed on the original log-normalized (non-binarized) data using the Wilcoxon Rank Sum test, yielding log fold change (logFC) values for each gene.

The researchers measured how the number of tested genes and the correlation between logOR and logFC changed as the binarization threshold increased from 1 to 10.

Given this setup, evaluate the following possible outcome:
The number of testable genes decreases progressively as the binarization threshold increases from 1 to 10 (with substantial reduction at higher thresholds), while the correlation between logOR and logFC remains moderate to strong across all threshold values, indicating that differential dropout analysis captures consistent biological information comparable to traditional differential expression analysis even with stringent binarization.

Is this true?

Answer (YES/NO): NO